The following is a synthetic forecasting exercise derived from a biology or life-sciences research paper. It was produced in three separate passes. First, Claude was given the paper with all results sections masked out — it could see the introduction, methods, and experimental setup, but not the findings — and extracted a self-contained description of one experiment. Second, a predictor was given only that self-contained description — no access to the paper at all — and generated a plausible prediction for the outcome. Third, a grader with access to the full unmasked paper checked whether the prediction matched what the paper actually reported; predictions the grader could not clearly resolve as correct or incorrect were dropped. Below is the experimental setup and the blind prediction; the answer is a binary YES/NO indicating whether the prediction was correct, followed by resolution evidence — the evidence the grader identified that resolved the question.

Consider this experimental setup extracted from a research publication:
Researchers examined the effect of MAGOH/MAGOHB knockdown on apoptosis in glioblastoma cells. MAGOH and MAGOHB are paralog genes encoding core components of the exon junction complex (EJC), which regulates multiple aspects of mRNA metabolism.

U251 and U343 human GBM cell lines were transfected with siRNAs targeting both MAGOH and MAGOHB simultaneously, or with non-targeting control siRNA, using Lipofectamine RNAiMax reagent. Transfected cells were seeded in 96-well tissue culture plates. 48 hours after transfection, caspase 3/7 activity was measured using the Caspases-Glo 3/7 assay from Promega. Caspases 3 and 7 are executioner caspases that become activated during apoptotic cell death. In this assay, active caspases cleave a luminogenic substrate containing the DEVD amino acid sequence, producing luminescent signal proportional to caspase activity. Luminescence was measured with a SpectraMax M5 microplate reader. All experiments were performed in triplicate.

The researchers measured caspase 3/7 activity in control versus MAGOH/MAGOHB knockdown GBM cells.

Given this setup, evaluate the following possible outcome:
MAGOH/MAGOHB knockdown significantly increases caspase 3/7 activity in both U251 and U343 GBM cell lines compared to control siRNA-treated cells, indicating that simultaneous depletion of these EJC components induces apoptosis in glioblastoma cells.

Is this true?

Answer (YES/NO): YES